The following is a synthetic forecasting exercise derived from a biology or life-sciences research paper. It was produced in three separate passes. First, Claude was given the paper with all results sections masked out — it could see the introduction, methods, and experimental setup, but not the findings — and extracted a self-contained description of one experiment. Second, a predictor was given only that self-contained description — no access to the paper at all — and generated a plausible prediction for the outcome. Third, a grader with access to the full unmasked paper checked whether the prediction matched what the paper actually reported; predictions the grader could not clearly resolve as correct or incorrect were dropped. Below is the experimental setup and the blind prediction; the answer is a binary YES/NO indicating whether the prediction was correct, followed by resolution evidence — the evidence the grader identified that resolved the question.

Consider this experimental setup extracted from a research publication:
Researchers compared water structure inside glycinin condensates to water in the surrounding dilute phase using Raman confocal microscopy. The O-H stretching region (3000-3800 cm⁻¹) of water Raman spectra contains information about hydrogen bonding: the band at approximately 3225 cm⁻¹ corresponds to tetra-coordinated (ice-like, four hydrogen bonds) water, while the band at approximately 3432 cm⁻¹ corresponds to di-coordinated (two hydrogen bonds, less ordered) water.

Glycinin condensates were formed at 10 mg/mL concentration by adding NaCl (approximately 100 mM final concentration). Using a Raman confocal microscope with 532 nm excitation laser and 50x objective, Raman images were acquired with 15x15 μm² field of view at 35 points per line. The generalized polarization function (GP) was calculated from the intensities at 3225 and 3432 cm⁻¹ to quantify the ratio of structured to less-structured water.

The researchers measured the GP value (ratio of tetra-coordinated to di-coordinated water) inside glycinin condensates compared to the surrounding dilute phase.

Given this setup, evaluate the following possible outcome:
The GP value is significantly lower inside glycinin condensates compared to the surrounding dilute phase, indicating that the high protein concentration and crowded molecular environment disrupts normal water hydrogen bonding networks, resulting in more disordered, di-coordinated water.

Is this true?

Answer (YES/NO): NO